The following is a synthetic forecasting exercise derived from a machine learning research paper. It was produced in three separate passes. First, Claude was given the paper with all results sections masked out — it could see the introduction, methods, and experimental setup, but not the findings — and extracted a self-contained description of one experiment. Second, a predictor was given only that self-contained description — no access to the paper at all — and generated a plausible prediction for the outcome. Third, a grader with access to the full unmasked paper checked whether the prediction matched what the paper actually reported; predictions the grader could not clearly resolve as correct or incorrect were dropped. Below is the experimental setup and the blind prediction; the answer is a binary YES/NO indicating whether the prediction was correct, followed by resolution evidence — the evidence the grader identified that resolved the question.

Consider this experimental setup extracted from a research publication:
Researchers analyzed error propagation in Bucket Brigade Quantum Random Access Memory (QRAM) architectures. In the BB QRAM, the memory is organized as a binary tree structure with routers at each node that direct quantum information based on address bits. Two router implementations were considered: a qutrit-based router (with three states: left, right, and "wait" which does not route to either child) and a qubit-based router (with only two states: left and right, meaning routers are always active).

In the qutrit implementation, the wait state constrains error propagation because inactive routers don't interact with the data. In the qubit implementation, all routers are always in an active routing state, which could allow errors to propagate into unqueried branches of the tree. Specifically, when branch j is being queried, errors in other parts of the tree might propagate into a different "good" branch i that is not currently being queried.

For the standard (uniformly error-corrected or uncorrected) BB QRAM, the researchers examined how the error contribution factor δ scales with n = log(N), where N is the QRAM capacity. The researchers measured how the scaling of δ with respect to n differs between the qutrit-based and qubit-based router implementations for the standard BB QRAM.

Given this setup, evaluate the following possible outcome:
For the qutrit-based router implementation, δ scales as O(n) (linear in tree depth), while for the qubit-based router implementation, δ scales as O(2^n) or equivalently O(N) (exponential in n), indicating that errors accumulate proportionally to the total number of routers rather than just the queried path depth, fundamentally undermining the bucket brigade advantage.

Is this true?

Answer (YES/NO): NO